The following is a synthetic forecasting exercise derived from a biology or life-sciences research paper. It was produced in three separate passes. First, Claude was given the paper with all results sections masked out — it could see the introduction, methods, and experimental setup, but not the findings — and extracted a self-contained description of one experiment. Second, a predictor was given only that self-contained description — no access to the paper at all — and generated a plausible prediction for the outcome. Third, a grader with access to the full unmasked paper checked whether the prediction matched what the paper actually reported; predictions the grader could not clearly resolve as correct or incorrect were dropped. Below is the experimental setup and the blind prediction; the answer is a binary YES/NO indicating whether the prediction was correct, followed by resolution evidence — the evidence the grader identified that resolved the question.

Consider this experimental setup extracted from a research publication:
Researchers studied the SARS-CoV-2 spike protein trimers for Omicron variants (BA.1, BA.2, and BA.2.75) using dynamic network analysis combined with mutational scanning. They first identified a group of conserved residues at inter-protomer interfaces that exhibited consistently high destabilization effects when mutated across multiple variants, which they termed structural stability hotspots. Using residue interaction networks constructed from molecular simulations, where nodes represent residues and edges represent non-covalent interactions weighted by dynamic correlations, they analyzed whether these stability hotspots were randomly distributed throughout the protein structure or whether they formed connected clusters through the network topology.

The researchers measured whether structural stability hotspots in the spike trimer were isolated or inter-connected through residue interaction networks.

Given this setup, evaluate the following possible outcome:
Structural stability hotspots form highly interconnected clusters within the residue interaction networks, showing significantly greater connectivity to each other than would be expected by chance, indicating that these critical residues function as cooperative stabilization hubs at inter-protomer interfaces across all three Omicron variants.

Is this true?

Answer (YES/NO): YES